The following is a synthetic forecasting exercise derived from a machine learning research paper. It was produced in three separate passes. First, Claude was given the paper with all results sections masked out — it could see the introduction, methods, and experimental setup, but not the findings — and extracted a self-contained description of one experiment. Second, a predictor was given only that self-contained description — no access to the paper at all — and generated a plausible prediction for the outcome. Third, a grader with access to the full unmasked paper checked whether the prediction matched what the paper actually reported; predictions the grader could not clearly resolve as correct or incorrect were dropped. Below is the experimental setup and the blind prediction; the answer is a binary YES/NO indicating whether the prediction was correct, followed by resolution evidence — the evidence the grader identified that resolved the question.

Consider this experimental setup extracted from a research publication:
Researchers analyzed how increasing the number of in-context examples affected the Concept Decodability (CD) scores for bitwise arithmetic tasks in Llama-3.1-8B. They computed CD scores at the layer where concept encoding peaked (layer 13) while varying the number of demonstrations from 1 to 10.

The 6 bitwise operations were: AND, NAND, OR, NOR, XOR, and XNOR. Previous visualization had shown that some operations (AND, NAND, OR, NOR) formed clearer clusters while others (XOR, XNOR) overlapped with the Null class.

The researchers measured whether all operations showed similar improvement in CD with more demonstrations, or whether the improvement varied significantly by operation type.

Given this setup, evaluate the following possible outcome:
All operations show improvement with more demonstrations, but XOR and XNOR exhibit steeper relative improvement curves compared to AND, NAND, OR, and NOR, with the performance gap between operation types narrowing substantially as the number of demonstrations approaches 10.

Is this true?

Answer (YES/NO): NO